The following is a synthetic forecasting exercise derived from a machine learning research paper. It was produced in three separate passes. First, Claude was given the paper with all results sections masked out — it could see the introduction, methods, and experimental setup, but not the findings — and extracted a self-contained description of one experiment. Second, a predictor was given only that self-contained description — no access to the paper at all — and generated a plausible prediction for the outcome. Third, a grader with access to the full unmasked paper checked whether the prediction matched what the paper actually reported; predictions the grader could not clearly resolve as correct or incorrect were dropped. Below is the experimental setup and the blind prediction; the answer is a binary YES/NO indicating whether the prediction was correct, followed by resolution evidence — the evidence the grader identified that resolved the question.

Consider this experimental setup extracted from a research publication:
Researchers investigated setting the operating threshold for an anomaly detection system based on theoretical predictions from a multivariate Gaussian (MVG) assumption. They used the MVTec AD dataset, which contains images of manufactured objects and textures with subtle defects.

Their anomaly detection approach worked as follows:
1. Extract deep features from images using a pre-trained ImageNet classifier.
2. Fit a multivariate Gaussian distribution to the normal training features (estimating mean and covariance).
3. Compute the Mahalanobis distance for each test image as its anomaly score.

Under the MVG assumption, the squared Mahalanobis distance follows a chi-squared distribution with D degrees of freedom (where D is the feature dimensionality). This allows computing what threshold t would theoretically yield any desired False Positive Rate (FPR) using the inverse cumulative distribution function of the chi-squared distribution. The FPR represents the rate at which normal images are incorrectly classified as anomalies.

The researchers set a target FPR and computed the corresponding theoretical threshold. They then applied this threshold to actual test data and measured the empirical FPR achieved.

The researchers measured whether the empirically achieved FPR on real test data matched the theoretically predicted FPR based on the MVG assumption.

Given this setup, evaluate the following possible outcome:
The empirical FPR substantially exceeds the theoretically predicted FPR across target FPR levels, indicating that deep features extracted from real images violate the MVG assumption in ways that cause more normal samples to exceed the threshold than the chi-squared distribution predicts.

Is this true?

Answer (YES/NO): YES